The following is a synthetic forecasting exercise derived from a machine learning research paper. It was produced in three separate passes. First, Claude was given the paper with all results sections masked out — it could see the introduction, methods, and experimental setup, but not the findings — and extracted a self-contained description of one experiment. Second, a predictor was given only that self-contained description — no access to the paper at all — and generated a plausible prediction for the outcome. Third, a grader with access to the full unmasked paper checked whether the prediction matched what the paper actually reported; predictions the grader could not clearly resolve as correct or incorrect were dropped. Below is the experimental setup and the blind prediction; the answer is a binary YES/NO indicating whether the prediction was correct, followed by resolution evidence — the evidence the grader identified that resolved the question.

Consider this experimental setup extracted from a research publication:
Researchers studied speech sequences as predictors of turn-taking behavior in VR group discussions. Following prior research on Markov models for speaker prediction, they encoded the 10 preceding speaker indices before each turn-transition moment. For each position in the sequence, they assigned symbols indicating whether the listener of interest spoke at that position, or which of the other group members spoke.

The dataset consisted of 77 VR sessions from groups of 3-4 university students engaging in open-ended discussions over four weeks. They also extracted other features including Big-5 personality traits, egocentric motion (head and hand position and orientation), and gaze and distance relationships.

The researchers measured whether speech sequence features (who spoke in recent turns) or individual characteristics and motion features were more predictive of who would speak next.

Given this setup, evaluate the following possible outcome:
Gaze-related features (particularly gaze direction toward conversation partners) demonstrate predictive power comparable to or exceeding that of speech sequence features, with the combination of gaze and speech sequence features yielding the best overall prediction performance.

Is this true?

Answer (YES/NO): NO